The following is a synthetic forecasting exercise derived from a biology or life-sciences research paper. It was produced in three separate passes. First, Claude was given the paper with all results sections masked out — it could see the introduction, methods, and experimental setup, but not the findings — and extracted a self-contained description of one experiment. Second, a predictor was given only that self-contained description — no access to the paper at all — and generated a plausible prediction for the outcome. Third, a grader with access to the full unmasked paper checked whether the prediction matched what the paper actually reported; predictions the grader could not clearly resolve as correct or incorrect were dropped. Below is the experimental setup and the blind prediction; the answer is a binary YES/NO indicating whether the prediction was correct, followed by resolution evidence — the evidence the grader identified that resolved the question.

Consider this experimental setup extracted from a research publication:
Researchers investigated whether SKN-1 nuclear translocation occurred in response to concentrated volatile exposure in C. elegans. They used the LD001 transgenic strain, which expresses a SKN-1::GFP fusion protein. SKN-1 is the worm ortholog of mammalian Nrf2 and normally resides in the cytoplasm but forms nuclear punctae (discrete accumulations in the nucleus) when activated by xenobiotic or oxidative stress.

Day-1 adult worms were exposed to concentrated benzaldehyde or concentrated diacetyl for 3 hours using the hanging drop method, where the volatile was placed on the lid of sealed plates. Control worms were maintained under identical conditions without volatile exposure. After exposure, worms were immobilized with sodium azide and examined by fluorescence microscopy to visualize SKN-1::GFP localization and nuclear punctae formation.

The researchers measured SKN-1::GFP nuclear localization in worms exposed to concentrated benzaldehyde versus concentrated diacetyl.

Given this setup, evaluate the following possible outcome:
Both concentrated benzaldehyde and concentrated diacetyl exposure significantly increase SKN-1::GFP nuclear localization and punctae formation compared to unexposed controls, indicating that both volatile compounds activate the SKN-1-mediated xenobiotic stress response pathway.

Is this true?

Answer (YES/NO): NO